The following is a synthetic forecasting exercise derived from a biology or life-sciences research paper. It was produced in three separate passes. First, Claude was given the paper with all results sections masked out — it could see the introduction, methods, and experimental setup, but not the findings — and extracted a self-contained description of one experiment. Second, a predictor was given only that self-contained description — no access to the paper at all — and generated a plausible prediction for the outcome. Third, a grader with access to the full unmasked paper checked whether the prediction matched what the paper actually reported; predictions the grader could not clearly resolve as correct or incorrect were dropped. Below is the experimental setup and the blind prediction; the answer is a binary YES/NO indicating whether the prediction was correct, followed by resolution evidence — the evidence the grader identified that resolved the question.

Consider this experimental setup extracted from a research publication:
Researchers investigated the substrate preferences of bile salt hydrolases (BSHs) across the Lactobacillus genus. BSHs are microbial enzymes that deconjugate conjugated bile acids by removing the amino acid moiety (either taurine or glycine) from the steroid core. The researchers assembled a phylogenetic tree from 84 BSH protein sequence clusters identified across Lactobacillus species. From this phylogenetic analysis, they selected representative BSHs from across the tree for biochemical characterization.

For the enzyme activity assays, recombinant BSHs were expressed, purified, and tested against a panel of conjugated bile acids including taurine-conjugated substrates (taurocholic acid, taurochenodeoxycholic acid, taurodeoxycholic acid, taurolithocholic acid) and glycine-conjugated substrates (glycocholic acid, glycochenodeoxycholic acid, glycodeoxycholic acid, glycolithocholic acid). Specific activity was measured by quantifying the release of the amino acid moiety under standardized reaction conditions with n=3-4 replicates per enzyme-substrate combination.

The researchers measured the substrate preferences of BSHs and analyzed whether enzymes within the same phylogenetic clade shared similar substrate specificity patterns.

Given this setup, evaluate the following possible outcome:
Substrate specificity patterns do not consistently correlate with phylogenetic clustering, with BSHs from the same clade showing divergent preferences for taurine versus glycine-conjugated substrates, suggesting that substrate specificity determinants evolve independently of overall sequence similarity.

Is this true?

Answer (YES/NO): NO